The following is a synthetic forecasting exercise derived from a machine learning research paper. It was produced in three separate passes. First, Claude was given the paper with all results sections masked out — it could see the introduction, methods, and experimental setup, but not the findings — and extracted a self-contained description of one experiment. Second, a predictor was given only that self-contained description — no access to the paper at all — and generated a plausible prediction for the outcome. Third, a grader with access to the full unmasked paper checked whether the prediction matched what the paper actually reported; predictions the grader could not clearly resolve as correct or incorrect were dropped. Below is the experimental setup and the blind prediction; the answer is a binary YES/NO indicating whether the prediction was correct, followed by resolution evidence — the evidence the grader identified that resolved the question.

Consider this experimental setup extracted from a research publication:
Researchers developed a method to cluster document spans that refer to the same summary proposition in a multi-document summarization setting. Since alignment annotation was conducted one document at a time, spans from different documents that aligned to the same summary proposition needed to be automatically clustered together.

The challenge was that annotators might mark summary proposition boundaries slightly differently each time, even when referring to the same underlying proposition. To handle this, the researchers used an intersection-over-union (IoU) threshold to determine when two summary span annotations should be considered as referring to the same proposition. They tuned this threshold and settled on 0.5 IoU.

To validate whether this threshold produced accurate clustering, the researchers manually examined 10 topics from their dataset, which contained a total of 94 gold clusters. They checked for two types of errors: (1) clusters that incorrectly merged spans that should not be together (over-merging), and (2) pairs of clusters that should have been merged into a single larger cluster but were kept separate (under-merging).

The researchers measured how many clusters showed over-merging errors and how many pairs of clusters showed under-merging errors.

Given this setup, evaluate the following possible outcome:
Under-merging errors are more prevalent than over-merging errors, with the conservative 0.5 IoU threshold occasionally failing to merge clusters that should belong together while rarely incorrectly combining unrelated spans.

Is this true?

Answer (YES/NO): YES